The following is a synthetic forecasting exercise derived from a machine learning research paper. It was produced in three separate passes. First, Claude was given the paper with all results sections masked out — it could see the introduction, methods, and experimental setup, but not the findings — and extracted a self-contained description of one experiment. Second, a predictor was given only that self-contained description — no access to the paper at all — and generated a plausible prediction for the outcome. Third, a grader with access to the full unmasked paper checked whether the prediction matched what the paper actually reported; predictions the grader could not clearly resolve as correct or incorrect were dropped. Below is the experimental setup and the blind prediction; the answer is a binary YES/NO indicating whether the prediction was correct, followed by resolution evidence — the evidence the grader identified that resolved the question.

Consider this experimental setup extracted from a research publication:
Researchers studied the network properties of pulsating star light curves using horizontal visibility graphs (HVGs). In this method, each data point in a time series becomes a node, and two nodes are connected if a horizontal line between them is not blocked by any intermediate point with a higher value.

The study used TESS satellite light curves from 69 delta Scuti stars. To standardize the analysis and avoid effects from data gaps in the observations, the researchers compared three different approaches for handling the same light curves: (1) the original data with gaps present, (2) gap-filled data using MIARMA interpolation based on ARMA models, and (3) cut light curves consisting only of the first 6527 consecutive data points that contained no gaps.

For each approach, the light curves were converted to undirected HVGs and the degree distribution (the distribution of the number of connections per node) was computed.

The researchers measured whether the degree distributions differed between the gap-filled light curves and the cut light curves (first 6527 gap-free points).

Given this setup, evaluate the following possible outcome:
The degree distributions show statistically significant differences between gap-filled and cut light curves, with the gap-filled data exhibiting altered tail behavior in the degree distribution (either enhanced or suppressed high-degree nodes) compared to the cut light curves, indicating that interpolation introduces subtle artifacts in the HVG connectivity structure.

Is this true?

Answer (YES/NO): NO